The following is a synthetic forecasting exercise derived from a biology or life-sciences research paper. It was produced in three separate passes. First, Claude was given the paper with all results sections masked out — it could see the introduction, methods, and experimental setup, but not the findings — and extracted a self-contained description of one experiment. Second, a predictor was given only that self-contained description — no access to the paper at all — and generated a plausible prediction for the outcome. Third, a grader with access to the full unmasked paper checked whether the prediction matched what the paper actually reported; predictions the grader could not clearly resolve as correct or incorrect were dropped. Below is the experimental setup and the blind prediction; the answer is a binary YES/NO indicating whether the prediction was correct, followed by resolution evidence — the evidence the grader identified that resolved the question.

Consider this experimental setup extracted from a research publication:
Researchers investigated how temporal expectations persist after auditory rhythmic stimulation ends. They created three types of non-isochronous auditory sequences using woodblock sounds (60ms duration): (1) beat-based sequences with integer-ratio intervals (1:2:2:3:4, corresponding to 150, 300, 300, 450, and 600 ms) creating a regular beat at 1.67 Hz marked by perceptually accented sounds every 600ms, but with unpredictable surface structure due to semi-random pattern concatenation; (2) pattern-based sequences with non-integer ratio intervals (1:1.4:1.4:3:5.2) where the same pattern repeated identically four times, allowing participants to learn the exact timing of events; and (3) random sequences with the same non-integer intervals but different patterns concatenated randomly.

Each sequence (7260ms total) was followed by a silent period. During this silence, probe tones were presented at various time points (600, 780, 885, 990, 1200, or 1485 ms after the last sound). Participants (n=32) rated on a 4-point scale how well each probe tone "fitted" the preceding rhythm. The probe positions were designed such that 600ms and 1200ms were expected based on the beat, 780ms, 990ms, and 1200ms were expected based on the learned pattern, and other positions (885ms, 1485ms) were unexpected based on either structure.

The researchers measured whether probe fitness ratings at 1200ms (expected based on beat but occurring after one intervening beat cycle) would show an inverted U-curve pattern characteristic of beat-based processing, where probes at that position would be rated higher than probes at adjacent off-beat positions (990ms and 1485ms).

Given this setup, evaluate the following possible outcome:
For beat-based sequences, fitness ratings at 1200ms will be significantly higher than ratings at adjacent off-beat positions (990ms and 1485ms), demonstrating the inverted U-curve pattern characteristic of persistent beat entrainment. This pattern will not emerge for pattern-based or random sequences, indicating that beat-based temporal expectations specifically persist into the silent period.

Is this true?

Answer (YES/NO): YES